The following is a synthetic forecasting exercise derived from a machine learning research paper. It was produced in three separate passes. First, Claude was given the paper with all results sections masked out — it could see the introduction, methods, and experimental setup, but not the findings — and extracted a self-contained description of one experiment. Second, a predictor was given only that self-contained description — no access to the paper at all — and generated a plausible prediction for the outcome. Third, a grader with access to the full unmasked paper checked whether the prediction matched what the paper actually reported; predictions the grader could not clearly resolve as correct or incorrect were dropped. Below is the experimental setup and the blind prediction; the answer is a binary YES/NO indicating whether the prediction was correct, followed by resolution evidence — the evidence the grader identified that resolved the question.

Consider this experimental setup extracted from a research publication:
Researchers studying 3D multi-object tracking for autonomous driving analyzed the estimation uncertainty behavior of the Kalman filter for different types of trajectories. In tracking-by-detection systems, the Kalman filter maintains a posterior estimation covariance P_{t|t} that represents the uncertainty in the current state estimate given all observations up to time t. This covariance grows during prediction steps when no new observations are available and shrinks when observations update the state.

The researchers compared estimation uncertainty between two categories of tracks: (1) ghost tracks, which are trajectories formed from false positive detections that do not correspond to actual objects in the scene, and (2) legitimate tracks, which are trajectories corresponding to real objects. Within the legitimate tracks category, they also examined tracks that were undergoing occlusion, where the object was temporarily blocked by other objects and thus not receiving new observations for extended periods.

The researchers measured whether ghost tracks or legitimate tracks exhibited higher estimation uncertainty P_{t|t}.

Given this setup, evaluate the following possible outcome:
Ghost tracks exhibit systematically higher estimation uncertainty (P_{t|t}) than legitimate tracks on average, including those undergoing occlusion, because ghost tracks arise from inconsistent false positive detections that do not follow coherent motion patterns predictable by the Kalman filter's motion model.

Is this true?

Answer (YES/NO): YES